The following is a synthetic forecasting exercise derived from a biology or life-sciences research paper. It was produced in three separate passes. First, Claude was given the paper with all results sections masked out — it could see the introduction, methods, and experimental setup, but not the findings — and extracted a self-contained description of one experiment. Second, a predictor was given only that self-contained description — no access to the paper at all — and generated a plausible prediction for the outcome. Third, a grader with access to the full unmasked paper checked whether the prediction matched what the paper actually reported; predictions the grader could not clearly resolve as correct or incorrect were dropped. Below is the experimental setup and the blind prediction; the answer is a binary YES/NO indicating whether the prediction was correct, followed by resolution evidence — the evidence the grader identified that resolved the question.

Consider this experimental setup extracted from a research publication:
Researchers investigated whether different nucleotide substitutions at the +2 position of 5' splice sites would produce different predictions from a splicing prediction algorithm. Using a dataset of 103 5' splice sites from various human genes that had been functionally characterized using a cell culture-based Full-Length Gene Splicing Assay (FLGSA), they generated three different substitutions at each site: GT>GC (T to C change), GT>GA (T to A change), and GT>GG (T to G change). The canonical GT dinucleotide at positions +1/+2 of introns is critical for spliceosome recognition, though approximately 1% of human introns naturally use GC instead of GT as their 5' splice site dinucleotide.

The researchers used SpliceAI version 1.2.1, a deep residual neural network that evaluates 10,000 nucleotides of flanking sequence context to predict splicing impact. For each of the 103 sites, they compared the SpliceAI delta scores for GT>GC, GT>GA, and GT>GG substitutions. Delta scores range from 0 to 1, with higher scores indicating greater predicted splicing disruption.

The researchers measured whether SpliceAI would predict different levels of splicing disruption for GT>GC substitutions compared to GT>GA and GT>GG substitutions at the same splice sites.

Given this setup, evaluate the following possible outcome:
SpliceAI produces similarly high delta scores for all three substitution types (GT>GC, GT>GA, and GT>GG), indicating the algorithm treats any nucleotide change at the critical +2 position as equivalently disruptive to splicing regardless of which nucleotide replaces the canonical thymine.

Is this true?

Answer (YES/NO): NO